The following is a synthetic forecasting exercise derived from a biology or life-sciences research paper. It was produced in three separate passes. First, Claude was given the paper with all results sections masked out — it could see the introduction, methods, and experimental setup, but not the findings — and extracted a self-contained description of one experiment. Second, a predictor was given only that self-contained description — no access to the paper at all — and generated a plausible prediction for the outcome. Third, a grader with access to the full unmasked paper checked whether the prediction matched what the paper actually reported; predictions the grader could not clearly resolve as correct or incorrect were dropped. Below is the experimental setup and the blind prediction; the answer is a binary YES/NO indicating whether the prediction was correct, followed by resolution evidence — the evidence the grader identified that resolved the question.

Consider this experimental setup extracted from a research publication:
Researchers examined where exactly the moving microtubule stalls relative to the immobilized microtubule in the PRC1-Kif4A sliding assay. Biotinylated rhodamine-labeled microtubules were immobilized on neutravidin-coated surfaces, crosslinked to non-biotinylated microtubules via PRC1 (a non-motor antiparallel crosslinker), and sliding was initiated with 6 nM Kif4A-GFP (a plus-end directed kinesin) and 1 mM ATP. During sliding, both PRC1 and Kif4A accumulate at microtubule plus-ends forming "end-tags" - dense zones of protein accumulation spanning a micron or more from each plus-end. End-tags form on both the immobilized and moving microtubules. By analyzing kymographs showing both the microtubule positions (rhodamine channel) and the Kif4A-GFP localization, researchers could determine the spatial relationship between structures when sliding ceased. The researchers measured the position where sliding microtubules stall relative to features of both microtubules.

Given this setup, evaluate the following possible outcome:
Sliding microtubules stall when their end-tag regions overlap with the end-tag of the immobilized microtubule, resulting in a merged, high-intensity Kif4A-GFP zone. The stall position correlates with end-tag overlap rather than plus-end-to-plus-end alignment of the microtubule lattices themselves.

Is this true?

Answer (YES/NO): YES